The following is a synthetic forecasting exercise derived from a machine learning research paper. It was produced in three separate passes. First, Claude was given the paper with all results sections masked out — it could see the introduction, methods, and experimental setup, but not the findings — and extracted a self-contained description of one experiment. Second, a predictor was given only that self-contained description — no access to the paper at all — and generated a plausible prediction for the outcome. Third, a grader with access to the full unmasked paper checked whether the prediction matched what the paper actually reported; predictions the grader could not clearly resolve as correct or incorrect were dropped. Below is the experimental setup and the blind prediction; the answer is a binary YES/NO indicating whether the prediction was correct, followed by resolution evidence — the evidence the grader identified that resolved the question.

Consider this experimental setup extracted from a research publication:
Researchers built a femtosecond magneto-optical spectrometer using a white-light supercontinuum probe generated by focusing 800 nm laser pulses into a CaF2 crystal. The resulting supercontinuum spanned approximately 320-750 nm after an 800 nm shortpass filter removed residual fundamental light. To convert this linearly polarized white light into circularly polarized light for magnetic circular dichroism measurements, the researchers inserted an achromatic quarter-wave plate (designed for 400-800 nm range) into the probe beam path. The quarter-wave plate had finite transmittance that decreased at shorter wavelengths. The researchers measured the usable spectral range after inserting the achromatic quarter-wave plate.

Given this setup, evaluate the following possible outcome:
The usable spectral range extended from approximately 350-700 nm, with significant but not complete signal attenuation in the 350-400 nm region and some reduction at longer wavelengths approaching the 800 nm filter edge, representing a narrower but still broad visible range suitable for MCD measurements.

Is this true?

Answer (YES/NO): NO